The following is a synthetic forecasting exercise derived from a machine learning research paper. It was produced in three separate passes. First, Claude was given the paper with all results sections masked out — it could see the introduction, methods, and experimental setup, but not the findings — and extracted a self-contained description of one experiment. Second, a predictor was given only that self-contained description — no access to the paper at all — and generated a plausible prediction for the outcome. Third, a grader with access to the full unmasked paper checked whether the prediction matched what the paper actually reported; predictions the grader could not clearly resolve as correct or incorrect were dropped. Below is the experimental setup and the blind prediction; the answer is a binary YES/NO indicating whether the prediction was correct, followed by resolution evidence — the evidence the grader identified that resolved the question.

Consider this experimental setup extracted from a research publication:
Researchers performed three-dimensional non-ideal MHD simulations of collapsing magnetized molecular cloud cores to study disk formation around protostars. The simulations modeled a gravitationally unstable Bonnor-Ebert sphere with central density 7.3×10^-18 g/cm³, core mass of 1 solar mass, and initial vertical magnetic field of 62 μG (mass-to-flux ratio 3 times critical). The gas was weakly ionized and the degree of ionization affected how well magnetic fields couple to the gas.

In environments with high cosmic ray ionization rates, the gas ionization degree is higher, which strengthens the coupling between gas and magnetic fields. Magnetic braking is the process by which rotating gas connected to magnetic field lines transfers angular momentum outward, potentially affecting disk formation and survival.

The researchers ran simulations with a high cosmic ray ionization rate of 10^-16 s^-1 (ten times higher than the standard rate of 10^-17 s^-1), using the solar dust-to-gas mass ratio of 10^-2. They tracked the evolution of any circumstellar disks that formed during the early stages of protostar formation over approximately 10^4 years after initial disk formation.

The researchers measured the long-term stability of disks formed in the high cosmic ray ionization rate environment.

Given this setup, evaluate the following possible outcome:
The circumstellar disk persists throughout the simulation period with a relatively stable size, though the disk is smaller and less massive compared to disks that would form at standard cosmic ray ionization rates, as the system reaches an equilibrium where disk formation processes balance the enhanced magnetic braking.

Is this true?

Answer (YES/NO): NO